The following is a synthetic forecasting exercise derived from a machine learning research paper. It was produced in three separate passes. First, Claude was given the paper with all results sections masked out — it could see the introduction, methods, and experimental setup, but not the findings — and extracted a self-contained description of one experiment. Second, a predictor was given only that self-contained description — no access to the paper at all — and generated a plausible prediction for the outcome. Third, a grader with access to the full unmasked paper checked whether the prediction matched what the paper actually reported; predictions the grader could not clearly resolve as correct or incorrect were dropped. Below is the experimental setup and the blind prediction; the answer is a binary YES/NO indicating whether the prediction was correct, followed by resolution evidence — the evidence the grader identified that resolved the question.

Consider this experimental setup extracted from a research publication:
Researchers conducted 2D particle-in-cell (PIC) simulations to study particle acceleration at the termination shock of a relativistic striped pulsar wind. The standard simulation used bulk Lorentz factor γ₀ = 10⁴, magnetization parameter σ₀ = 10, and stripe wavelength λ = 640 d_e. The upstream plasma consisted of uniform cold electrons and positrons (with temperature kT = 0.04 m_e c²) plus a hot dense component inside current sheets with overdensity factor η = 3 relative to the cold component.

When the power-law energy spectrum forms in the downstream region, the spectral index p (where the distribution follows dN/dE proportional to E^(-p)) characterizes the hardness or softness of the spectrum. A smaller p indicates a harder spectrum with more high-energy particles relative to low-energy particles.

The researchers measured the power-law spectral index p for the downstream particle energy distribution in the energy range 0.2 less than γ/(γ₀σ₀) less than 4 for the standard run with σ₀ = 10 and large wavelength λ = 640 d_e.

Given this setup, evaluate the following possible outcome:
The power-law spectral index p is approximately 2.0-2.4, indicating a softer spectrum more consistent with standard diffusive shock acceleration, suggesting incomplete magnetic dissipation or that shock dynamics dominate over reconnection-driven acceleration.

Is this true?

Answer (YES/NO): NO